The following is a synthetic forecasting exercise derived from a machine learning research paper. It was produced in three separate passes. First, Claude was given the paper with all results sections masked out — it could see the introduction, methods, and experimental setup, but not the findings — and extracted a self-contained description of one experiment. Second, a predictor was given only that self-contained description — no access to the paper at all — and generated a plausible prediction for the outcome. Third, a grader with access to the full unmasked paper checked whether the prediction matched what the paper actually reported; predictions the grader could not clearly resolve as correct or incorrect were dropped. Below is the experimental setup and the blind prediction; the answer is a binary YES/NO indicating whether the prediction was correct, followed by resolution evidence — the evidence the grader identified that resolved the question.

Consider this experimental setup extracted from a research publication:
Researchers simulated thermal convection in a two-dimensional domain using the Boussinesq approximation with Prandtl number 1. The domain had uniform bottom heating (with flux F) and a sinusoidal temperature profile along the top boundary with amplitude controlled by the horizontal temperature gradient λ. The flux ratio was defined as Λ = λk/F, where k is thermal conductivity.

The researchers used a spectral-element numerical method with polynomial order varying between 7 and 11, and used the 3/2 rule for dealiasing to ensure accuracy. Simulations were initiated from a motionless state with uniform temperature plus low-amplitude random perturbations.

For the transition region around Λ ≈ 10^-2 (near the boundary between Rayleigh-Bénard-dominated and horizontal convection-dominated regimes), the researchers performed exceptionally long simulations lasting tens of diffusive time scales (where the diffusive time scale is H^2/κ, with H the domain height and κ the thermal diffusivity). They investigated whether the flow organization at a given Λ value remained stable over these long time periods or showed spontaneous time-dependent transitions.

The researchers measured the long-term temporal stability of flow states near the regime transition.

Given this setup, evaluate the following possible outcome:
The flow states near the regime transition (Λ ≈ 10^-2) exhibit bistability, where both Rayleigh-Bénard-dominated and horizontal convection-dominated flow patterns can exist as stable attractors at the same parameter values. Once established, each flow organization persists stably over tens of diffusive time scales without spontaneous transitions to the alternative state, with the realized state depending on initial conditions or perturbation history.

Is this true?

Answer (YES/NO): NO